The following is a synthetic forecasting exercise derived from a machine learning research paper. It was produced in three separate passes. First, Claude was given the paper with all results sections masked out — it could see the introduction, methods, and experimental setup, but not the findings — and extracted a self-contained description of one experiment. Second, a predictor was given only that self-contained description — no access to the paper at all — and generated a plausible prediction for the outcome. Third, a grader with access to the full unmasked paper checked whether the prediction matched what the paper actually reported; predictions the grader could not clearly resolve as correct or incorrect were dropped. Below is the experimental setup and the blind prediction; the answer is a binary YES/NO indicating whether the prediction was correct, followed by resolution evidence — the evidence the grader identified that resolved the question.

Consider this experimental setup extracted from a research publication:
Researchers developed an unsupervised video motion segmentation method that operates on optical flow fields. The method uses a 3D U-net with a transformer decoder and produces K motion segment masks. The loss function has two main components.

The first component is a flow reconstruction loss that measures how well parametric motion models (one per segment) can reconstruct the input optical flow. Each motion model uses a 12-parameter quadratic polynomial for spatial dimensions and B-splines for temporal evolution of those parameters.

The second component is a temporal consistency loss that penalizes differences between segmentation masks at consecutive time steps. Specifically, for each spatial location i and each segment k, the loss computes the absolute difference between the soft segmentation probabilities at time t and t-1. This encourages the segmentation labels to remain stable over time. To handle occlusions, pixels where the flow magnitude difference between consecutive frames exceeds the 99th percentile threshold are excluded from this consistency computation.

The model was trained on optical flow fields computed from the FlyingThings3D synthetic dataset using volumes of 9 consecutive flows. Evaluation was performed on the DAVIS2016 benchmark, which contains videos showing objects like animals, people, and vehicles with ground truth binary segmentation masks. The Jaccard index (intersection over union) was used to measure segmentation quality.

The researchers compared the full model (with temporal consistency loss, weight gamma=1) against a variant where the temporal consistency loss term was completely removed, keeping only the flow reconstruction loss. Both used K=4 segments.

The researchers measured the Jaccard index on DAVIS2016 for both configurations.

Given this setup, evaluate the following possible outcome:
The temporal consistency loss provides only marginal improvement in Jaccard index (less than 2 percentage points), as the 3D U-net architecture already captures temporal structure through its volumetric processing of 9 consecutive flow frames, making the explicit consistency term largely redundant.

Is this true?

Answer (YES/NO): NO